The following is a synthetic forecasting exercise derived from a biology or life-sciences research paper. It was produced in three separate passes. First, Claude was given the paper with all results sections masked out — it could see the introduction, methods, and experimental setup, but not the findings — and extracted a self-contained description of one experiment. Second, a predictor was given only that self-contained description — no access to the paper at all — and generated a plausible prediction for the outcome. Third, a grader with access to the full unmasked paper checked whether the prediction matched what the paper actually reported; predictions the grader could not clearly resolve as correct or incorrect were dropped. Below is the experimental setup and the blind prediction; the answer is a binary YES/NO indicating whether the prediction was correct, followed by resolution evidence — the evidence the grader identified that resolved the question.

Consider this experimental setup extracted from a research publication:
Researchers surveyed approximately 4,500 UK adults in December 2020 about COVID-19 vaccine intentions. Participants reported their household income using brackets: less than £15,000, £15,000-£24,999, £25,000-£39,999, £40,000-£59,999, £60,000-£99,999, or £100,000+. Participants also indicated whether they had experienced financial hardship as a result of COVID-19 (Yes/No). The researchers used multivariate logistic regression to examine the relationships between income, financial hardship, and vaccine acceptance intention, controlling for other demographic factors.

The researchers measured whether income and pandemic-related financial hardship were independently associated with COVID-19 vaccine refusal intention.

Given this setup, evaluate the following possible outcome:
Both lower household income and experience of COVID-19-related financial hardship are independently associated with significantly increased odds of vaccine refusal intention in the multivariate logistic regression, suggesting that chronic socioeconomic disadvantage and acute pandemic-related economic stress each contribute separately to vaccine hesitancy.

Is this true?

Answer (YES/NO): NO